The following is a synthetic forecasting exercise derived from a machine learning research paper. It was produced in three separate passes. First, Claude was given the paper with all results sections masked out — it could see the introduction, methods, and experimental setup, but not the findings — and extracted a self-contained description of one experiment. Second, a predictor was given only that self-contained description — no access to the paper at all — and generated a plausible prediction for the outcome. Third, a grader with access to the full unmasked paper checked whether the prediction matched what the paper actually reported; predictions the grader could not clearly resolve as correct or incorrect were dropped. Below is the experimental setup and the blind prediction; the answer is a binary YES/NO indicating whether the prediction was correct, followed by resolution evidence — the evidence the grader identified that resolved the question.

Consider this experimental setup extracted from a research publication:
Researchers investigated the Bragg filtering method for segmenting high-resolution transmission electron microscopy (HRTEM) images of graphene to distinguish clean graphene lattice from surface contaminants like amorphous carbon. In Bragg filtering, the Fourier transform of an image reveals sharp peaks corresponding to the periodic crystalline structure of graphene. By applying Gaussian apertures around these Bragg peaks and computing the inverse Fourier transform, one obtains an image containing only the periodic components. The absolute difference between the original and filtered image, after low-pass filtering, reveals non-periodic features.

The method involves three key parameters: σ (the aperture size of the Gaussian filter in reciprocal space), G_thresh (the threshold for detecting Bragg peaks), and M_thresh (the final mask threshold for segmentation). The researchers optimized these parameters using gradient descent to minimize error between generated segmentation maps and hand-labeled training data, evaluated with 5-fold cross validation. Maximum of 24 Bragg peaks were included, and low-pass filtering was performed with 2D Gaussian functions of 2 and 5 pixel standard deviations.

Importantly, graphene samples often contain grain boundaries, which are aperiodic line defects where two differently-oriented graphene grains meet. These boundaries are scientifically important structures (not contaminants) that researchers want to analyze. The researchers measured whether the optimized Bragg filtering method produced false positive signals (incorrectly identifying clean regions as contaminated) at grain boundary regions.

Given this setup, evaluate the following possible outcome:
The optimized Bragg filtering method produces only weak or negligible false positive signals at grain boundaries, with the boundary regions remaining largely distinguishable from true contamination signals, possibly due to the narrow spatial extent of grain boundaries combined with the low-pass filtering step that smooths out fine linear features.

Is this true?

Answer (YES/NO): NO